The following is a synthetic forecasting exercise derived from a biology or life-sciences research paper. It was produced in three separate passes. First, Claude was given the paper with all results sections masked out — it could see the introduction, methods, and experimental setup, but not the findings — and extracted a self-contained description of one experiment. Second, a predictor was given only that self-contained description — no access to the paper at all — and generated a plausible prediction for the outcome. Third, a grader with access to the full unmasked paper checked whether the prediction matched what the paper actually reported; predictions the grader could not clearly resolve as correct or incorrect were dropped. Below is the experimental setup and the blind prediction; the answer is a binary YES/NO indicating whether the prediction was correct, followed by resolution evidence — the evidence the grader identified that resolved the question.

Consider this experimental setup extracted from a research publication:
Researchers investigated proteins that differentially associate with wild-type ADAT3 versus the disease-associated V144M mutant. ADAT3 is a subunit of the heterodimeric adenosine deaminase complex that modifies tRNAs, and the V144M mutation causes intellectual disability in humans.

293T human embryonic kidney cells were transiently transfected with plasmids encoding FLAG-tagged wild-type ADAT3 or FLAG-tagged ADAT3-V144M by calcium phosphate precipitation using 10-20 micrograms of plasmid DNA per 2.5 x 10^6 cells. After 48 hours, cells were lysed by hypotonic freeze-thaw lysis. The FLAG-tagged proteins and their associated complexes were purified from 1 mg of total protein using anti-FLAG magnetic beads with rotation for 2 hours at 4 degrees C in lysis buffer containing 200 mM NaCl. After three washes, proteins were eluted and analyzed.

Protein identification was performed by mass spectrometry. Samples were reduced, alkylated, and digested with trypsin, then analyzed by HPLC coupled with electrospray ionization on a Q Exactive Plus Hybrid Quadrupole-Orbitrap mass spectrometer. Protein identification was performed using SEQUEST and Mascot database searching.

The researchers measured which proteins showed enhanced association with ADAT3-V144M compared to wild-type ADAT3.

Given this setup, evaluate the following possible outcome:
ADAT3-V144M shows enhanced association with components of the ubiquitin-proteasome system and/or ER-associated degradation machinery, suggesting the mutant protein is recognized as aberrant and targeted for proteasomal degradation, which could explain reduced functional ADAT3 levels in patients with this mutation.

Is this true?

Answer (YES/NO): NO